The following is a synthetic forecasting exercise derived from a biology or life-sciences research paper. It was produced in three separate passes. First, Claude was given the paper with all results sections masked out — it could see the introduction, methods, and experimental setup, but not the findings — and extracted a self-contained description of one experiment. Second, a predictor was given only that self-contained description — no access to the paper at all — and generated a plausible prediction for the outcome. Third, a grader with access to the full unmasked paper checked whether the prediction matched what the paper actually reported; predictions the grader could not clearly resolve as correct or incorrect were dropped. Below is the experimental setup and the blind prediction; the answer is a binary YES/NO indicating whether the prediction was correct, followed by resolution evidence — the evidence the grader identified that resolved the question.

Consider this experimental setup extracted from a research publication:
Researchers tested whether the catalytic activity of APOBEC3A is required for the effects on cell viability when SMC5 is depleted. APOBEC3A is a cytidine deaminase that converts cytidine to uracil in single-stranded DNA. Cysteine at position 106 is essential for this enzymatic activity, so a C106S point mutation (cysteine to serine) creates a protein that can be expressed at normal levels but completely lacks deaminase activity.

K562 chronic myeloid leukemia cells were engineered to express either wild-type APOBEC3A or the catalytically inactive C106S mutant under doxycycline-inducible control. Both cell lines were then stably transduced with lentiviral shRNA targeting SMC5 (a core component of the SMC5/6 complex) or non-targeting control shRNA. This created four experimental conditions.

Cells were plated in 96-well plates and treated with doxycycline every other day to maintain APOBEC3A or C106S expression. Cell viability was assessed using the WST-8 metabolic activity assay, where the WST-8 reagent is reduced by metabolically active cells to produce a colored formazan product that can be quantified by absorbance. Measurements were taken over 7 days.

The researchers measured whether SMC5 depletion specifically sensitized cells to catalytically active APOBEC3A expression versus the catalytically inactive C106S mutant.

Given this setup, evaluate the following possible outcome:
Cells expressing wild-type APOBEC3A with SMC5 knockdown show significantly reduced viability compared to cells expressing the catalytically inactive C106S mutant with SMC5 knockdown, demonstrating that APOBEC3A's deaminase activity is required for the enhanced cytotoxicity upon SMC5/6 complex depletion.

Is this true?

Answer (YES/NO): YES